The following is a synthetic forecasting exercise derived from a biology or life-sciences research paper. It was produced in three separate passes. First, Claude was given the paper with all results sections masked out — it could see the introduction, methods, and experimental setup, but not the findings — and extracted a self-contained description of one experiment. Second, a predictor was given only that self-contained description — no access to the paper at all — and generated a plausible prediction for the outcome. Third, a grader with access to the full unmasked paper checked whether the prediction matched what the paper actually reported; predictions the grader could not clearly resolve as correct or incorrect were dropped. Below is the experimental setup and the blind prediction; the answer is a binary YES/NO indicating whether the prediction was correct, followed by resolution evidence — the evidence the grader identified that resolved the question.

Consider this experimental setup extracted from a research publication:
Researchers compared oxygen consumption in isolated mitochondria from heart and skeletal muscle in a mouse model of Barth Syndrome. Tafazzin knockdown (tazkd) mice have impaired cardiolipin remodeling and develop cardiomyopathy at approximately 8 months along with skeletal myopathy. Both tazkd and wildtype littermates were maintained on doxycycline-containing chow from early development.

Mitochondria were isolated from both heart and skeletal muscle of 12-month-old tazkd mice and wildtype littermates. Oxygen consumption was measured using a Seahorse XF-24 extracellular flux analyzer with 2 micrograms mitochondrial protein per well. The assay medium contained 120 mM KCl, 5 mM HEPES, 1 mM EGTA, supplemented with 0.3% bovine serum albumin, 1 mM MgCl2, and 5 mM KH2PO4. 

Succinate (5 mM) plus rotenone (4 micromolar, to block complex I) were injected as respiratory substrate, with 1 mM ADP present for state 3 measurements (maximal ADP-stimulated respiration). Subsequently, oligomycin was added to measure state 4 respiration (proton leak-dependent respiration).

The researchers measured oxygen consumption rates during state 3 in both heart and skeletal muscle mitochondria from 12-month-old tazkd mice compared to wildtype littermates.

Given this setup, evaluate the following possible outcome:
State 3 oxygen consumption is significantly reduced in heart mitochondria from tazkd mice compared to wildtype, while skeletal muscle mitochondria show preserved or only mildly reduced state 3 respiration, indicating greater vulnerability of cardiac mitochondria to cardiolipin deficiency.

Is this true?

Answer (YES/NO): NO